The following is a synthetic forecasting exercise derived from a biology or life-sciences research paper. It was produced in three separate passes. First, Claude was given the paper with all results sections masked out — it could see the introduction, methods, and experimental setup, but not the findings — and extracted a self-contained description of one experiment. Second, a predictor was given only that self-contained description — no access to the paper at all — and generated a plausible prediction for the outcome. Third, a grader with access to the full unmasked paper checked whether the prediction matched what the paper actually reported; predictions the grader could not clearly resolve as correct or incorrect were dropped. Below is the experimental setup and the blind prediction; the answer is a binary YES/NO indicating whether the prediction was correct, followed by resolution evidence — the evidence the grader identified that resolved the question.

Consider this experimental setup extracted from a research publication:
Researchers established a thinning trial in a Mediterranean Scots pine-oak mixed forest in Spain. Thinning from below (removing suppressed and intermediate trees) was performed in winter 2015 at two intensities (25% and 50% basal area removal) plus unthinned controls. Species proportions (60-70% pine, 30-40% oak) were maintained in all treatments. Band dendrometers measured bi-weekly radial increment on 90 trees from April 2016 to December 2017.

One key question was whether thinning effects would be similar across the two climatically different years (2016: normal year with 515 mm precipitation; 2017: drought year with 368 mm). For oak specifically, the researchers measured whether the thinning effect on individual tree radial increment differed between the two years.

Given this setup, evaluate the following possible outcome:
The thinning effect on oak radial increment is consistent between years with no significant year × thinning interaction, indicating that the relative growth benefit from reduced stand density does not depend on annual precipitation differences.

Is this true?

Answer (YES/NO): YES